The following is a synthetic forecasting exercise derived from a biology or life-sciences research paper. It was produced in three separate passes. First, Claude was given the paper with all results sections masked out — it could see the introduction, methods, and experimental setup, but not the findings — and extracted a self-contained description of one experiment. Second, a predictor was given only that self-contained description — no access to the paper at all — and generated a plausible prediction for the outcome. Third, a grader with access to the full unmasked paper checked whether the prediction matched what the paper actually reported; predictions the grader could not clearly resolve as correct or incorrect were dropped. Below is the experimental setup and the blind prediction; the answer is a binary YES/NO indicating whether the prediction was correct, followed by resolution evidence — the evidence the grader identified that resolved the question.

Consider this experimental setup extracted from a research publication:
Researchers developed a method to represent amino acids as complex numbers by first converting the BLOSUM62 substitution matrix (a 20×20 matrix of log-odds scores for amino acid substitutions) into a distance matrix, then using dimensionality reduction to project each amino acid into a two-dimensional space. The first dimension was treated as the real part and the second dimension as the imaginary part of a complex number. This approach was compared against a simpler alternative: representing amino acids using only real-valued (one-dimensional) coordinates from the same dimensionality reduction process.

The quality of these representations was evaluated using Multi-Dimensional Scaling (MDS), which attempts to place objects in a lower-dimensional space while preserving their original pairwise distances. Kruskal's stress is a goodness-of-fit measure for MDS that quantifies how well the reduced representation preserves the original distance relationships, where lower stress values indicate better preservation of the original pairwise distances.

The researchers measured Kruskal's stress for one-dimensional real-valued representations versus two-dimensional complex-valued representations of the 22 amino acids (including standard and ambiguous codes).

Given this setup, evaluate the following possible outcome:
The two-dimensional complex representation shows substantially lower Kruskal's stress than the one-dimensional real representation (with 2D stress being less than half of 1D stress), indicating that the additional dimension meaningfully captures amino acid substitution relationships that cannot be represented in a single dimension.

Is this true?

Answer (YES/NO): YES